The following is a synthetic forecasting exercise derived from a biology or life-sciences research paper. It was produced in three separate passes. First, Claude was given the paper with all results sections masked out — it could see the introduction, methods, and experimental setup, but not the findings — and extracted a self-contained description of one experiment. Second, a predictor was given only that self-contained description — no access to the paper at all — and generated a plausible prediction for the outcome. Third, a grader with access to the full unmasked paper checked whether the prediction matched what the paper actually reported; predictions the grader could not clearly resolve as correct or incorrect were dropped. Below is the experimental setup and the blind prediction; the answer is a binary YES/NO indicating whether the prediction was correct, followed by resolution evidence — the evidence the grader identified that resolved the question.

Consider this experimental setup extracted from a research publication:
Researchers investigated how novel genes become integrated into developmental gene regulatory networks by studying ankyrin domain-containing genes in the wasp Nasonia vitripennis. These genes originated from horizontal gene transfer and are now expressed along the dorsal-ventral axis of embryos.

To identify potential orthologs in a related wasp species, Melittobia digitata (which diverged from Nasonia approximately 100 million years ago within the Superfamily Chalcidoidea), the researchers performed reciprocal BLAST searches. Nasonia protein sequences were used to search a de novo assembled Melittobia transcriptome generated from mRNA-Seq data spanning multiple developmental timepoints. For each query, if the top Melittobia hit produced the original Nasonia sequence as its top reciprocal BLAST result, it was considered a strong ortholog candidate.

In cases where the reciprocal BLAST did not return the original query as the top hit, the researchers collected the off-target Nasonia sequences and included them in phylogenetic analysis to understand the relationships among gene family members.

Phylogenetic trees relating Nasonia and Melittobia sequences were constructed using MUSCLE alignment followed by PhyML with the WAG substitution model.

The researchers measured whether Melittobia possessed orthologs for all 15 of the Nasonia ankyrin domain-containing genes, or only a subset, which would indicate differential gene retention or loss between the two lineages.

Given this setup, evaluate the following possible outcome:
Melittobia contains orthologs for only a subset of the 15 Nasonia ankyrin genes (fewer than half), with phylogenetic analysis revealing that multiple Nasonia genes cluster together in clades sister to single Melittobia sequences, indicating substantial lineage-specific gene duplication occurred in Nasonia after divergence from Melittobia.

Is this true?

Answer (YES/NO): NO